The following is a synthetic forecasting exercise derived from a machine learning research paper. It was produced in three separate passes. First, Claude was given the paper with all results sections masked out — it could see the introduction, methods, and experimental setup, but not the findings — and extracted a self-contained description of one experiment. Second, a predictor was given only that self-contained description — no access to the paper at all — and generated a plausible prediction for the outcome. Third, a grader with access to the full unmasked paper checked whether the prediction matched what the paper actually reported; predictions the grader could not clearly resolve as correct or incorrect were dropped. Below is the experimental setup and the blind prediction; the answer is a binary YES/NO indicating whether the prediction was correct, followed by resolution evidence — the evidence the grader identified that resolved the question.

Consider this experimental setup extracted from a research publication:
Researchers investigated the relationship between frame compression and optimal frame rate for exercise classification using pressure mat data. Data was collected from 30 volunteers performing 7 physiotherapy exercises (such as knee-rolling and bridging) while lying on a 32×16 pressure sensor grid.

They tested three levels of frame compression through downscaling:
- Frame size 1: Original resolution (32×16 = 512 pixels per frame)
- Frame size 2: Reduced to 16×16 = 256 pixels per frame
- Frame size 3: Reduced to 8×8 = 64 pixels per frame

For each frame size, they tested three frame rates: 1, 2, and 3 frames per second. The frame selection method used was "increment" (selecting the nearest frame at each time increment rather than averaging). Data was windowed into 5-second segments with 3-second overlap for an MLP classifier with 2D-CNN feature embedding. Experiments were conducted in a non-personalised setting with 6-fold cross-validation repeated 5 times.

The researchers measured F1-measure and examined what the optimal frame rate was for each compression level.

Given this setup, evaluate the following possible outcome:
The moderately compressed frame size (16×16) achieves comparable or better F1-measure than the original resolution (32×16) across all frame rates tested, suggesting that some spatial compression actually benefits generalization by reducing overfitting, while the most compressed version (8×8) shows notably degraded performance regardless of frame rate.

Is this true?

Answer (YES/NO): NO